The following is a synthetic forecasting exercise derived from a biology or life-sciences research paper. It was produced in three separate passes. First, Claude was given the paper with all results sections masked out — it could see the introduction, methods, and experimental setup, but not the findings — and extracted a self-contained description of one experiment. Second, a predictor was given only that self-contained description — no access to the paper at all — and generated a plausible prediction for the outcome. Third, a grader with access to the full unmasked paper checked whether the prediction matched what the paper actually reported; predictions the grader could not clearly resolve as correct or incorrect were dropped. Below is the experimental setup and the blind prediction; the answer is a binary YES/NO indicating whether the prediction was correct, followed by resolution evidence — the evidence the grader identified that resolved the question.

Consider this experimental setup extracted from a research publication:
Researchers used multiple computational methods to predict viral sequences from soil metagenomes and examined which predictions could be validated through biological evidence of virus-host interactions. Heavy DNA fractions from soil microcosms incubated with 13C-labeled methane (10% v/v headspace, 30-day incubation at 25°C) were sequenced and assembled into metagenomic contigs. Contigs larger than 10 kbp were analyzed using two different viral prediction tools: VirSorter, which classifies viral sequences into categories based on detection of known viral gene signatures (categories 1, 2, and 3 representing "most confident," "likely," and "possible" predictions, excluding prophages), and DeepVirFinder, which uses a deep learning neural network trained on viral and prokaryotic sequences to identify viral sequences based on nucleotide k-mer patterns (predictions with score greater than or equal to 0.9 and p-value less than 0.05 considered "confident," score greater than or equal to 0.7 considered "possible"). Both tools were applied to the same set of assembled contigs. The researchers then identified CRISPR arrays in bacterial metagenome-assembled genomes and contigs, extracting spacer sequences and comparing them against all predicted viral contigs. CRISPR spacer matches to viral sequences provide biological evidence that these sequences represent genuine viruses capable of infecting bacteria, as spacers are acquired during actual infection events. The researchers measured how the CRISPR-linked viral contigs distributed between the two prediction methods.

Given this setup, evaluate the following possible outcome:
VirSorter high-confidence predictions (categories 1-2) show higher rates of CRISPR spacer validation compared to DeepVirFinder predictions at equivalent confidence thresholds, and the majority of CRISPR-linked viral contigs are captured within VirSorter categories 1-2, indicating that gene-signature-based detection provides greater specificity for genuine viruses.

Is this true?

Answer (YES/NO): NO